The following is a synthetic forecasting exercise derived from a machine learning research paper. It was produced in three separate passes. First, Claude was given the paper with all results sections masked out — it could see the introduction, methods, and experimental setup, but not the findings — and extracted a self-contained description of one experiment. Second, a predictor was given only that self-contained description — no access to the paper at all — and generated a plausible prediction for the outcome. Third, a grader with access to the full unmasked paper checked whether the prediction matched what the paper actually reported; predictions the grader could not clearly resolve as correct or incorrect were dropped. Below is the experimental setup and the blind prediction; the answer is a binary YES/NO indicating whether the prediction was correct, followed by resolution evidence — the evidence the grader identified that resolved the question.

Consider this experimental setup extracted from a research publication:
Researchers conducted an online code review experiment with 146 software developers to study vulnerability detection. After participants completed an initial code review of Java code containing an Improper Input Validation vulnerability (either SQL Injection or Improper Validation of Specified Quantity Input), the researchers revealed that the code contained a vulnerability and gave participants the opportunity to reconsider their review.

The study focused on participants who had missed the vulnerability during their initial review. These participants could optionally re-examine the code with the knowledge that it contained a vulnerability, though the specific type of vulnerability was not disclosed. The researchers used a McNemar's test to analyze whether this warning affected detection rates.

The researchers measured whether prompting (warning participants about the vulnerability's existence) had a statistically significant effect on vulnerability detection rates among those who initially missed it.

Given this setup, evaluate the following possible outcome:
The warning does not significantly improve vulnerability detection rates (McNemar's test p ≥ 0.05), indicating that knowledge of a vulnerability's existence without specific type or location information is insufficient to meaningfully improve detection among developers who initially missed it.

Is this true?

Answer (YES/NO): NO